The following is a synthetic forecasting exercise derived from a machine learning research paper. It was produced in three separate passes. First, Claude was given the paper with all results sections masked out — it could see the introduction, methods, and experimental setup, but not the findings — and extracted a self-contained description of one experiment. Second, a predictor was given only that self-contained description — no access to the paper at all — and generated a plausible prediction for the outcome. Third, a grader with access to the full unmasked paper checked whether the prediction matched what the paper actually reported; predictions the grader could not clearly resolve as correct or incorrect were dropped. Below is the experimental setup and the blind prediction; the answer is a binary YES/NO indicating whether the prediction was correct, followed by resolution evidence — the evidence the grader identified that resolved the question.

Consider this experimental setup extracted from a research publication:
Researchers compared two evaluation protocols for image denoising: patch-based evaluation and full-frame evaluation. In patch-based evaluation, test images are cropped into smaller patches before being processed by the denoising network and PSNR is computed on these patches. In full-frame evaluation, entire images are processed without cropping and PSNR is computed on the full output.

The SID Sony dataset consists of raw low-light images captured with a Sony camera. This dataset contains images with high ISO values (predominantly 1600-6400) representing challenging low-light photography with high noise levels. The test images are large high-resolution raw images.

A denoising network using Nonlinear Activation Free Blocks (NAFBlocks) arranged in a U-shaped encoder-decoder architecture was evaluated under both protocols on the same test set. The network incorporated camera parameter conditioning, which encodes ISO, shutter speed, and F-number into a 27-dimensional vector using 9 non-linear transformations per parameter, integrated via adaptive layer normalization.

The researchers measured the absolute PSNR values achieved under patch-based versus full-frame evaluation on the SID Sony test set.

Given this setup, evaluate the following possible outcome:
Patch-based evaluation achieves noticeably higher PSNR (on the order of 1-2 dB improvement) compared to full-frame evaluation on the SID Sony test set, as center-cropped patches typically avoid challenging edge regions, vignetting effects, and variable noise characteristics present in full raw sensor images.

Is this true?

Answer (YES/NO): YES